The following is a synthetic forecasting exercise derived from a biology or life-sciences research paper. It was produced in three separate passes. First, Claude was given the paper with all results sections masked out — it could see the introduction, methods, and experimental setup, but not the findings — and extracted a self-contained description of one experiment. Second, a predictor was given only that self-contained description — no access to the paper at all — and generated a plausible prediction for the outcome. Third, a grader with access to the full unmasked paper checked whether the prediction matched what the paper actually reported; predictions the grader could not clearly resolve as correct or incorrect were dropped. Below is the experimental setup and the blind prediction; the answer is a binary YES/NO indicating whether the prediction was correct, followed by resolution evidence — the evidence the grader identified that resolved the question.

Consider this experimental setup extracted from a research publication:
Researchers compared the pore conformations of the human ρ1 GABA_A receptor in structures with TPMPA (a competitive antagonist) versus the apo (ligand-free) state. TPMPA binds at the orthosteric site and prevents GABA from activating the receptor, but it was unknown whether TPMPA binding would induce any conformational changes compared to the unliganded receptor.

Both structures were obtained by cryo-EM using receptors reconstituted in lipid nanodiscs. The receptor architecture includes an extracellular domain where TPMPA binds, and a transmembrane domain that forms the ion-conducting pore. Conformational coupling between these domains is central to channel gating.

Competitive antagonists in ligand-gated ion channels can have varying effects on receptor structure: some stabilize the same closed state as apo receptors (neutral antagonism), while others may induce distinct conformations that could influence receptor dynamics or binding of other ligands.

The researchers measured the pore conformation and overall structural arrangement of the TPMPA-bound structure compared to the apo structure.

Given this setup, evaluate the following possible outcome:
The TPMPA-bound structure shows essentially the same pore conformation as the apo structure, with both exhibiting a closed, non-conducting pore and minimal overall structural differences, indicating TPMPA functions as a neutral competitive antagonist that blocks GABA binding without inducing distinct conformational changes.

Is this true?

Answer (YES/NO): YES